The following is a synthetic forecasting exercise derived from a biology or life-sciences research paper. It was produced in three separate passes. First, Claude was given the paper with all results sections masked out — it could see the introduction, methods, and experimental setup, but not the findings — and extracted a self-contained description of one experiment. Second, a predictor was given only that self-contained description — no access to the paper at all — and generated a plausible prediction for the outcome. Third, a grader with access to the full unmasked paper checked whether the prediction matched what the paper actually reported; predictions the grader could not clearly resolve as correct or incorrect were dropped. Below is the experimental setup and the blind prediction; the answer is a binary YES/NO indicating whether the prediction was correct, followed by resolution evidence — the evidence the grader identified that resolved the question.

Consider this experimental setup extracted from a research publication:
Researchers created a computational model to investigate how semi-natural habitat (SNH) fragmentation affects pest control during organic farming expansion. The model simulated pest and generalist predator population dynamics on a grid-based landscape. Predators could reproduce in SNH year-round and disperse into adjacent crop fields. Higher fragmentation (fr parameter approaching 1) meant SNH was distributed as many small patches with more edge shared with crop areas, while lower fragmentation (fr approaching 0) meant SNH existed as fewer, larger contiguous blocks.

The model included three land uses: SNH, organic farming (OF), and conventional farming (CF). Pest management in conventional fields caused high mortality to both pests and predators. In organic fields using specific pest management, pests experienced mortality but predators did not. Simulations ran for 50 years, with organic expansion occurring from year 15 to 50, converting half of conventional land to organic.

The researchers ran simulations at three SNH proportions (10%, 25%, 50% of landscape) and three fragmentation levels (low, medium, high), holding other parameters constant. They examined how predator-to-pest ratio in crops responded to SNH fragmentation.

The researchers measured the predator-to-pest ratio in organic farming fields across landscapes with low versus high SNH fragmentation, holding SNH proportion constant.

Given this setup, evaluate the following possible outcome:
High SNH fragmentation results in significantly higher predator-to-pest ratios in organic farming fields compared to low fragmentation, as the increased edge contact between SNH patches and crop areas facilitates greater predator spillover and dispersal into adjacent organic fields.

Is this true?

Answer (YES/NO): NO